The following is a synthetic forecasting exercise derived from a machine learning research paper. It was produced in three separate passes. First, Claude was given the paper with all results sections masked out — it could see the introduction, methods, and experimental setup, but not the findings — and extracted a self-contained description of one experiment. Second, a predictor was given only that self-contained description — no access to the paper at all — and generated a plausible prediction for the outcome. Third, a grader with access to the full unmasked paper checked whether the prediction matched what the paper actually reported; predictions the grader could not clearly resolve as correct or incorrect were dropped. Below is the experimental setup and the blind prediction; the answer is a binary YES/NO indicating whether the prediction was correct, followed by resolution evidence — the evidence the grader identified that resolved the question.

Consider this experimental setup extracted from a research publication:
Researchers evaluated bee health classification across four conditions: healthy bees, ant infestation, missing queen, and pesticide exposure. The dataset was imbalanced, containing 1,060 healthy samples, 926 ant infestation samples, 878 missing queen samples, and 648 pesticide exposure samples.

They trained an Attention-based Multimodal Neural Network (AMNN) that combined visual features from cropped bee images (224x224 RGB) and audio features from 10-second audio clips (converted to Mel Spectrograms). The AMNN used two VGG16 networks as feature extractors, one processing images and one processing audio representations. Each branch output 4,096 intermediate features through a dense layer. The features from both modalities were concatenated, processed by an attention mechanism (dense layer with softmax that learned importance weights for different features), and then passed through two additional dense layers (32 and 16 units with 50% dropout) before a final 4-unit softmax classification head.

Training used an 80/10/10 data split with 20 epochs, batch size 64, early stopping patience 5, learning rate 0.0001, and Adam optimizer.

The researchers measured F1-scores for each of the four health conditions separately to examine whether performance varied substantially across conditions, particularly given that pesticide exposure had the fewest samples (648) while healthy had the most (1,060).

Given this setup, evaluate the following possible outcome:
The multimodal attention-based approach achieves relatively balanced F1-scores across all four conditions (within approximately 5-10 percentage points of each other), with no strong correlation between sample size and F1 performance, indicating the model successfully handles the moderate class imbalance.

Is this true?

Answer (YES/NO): YES